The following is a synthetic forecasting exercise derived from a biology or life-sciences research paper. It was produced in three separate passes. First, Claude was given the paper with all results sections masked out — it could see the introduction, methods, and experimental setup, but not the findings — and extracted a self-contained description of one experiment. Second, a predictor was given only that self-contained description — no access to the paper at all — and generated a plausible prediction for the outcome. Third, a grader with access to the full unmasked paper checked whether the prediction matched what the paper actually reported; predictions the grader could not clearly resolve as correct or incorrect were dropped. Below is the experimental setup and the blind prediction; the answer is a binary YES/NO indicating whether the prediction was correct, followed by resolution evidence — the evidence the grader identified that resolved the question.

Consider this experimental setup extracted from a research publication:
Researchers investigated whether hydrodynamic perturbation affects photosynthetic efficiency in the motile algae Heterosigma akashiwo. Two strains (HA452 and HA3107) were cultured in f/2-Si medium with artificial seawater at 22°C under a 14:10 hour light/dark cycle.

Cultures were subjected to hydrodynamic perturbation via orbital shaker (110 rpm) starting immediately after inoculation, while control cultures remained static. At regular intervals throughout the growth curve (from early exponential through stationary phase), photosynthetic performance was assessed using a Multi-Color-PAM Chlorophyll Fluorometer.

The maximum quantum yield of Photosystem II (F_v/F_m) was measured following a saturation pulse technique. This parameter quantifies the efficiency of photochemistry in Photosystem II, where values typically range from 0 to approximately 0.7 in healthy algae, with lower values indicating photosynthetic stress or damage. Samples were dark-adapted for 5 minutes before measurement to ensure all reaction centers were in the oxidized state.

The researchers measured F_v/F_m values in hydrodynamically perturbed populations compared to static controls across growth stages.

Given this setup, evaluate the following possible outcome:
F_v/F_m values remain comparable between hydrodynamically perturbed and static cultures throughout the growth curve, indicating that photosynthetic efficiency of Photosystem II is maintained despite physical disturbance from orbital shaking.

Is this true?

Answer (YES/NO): NO